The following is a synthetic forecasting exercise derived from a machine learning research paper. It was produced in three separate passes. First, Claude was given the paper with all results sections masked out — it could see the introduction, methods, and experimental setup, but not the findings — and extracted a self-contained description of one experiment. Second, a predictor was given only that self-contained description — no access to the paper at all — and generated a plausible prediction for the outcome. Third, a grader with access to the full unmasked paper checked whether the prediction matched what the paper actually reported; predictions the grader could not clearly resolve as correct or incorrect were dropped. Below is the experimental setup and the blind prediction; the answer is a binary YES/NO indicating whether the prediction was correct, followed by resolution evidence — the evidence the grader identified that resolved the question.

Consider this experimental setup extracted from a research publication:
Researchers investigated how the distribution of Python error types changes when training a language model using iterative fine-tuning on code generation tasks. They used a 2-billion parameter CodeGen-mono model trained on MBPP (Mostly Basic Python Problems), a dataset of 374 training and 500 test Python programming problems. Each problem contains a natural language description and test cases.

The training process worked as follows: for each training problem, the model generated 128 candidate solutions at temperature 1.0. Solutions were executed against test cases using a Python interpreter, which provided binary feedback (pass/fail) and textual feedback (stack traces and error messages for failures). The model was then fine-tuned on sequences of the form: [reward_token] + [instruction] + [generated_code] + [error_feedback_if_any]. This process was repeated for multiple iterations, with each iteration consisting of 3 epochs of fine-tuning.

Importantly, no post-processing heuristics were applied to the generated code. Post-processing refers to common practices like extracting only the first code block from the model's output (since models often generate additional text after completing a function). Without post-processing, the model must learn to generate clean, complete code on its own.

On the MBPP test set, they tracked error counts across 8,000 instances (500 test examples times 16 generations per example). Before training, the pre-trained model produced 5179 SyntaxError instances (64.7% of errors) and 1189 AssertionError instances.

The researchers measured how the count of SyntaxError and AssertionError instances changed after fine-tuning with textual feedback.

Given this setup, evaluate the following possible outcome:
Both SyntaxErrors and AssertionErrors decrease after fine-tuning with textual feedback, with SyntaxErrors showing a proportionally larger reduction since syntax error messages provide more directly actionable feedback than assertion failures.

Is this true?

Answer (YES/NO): NO